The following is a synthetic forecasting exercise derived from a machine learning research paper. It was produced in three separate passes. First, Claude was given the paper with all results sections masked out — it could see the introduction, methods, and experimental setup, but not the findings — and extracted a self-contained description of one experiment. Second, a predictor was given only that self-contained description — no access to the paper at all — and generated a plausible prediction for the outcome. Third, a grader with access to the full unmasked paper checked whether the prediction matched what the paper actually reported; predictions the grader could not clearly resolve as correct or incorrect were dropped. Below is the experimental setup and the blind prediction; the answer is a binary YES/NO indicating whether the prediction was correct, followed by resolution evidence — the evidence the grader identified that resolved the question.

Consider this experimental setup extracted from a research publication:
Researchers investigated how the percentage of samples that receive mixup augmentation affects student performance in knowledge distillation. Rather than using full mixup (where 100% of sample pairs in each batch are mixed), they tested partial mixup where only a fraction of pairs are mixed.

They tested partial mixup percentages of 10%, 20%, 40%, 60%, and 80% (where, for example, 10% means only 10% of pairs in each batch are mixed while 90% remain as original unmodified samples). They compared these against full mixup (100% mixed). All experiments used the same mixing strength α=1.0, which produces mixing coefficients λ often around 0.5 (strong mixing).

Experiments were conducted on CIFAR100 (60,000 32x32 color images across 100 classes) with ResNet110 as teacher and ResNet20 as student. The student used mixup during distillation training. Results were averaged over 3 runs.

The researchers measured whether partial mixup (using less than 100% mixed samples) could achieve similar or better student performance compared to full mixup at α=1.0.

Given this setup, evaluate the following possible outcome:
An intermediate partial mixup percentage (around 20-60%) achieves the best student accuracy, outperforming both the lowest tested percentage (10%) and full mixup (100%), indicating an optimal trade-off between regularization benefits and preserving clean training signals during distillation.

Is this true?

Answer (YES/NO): NO